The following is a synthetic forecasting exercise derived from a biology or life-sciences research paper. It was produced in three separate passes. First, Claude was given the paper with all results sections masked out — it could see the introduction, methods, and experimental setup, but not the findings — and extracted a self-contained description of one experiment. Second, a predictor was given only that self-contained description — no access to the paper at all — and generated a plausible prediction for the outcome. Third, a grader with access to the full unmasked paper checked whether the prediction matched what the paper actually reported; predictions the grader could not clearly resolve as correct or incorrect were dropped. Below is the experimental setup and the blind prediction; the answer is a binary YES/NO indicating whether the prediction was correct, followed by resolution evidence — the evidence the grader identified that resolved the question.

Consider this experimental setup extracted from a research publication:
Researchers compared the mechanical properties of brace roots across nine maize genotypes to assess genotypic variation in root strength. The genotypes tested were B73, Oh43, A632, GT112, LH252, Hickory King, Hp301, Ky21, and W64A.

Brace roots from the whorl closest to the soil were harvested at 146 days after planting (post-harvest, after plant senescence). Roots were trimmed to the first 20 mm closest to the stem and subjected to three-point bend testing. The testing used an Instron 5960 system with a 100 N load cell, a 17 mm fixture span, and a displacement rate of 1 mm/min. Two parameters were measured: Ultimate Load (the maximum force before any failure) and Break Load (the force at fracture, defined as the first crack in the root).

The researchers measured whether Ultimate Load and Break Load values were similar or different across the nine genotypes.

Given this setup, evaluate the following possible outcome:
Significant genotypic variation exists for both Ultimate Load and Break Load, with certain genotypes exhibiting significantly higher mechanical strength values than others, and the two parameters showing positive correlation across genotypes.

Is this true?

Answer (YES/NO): NO